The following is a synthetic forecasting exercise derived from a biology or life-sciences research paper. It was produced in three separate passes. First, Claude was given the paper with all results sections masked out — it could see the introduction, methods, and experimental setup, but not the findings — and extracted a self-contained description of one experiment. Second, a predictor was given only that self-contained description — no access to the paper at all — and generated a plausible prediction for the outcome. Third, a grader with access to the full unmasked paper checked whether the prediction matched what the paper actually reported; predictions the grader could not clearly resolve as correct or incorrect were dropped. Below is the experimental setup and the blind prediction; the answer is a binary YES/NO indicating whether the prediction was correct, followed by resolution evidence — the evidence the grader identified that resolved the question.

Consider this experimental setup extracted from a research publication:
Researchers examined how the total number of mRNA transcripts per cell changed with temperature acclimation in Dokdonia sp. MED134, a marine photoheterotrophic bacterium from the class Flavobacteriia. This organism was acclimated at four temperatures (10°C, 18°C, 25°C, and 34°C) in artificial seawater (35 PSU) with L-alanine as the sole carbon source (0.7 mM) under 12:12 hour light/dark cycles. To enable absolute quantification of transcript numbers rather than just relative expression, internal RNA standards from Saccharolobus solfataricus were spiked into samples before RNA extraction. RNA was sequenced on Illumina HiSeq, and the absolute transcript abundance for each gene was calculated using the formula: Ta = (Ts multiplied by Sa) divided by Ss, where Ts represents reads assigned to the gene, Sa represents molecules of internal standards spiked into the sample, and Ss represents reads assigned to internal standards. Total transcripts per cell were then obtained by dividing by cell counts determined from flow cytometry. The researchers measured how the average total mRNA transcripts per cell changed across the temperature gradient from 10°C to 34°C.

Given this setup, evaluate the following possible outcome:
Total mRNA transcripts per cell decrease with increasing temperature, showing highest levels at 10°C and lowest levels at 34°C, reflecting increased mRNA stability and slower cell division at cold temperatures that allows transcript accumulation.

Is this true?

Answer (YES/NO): NO